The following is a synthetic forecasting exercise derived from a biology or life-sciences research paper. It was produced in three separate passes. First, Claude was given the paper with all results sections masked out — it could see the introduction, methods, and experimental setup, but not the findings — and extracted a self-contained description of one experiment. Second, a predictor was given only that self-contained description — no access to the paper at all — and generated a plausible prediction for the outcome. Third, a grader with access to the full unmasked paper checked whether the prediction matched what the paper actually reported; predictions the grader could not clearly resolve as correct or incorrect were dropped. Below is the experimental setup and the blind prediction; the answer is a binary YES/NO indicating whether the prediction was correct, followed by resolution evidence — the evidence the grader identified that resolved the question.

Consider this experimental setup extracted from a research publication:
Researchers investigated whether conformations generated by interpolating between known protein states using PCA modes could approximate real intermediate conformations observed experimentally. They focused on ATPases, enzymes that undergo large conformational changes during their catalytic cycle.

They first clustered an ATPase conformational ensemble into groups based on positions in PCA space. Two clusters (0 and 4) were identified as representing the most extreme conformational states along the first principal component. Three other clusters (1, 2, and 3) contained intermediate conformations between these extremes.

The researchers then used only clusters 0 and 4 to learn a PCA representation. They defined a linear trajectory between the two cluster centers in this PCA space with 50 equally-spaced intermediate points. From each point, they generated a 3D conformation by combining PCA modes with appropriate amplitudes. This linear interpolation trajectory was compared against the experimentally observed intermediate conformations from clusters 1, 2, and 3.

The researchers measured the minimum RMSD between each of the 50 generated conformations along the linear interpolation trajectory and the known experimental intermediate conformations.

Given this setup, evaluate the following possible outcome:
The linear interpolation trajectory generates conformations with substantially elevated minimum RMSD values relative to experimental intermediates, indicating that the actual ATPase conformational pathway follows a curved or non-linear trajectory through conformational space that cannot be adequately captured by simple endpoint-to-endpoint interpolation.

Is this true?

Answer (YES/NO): NO